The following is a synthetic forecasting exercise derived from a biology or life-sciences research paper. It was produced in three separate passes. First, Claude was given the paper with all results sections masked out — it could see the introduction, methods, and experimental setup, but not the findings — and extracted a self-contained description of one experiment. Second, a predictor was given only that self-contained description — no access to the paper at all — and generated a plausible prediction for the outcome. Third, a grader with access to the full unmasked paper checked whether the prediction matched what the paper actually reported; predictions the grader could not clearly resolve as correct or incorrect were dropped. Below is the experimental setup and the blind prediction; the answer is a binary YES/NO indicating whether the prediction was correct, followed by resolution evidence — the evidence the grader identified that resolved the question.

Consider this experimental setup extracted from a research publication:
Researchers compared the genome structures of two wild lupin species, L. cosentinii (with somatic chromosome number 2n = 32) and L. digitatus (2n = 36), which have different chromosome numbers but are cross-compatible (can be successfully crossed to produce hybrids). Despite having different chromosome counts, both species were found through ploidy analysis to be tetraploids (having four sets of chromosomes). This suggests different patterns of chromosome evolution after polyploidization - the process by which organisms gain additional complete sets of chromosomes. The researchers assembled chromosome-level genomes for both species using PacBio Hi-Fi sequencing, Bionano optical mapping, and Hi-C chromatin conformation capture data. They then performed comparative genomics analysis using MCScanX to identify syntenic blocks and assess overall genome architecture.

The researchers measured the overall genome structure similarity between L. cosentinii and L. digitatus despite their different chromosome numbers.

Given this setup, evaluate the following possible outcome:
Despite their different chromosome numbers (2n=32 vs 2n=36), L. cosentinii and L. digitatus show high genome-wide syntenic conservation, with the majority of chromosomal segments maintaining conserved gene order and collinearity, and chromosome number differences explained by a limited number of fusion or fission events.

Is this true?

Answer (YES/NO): NO